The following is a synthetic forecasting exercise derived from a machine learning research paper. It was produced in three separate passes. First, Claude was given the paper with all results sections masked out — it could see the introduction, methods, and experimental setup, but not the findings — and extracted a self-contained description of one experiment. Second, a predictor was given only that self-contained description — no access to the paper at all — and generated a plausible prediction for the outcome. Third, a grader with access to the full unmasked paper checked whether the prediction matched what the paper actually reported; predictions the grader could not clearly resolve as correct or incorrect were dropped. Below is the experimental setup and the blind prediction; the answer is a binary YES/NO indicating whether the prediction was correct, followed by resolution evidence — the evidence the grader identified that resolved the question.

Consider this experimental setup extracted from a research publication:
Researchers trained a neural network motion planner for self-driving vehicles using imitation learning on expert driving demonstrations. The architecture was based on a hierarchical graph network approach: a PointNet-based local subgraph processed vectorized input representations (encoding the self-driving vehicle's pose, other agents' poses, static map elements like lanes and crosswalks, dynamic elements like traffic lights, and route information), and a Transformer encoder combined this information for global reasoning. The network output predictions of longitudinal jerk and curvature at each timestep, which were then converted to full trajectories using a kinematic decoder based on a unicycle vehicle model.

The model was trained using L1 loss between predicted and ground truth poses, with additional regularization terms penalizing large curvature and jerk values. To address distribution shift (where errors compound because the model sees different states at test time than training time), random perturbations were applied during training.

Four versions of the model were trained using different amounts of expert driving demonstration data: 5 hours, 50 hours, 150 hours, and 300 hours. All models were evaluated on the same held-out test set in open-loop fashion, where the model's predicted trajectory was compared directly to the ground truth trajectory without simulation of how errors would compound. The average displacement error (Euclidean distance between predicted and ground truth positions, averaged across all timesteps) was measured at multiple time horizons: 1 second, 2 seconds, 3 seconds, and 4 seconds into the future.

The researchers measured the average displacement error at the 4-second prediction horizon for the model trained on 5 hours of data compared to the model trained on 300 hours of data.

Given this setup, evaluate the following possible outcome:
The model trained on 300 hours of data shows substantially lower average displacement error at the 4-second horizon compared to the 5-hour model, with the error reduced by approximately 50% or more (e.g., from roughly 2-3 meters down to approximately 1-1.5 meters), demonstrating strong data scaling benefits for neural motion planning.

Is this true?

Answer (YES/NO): YES